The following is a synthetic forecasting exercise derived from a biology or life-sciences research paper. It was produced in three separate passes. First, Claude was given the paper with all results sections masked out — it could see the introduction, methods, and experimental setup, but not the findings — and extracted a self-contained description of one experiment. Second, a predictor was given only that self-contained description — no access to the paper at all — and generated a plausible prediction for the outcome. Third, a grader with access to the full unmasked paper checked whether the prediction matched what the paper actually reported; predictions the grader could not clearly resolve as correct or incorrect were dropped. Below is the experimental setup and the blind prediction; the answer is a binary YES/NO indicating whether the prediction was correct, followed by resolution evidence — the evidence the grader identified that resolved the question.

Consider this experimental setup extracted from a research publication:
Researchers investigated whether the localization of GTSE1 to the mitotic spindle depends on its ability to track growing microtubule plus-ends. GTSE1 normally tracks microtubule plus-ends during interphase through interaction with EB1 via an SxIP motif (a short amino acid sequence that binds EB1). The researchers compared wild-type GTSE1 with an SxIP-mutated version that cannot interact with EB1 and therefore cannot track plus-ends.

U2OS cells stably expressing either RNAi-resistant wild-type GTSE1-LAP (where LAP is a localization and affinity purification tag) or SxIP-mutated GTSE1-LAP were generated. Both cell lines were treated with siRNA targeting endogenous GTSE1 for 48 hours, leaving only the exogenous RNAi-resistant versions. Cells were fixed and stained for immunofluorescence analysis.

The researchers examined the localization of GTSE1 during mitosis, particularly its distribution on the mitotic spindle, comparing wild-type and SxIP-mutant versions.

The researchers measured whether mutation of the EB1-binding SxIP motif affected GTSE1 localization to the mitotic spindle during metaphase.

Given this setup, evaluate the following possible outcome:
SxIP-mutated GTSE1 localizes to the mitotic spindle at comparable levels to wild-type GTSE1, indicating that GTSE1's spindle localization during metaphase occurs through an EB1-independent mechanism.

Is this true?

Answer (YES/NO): YES